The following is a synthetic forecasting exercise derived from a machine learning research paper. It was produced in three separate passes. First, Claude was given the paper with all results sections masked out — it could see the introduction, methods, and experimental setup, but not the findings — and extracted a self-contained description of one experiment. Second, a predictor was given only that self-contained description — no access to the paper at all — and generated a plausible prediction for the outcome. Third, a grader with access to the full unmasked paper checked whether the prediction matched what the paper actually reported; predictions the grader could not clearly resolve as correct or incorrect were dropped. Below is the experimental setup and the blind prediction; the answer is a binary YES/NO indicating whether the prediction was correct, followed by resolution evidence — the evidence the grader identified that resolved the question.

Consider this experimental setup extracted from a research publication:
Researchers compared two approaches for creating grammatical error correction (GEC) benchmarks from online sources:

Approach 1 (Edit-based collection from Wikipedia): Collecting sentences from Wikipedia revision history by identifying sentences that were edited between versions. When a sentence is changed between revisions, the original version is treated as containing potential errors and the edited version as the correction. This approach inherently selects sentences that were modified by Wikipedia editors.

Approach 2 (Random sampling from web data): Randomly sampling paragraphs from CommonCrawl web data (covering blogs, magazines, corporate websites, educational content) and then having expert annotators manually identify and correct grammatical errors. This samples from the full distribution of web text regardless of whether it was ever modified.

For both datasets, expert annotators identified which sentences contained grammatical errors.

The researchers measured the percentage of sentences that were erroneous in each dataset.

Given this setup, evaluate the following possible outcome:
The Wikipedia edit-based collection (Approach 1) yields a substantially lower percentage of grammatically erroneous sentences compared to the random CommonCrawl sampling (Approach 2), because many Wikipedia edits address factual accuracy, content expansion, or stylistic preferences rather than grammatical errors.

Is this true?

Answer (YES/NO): NO